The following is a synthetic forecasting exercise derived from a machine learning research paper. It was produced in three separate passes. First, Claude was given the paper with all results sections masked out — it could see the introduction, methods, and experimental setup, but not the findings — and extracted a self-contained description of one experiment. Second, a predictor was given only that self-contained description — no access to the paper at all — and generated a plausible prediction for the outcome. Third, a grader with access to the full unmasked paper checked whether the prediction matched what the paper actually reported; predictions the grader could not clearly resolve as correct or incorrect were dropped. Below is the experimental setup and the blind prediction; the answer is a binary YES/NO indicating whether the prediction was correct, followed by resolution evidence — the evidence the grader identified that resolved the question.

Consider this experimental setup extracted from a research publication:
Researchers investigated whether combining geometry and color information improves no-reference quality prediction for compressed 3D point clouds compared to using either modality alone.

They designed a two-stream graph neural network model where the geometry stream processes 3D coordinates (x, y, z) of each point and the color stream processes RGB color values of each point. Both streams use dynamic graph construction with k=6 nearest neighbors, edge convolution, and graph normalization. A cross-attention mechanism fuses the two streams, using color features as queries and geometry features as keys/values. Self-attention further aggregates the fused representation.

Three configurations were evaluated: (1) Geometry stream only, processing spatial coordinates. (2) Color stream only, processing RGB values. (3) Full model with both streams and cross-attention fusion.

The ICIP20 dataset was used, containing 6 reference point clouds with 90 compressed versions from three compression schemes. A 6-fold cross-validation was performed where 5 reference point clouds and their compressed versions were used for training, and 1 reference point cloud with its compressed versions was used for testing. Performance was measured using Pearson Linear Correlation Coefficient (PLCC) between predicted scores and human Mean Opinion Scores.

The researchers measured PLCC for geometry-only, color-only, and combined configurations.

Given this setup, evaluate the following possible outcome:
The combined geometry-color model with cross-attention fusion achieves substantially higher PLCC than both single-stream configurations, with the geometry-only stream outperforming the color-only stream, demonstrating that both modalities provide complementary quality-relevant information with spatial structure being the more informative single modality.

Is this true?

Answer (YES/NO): NO